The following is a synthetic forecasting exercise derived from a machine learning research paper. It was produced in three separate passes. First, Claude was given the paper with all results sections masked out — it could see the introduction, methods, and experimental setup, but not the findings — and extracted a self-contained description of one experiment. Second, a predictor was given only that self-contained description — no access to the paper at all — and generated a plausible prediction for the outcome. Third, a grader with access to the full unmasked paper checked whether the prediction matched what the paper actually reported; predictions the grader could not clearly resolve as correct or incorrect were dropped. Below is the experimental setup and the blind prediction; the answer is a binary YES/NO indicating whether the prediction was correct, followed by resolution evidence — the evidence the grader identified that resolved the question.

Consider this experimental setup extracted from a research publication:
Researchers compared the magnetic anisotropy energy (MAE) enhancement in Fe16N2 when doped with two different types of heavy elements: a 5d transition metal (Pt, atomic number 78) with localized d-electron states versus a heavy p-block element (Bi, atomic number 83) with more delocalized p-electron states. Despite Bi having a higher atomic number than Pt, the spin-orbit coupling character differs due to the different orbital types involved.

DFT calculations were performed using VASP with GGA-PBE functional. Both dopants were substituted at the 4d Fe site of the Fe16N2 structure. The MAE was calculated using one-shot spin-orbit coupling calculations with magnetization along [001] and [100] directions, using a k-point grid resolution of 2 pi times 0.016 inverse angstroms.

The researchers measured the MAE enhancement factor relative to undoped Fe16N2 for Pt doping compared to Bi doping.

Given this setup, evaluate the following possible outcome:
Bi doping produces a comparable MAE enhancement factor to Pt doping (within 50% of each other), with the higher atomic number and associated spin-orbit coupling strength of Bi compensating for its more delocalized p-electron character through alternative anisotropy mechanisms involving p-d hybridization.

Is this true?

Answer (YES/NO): NO